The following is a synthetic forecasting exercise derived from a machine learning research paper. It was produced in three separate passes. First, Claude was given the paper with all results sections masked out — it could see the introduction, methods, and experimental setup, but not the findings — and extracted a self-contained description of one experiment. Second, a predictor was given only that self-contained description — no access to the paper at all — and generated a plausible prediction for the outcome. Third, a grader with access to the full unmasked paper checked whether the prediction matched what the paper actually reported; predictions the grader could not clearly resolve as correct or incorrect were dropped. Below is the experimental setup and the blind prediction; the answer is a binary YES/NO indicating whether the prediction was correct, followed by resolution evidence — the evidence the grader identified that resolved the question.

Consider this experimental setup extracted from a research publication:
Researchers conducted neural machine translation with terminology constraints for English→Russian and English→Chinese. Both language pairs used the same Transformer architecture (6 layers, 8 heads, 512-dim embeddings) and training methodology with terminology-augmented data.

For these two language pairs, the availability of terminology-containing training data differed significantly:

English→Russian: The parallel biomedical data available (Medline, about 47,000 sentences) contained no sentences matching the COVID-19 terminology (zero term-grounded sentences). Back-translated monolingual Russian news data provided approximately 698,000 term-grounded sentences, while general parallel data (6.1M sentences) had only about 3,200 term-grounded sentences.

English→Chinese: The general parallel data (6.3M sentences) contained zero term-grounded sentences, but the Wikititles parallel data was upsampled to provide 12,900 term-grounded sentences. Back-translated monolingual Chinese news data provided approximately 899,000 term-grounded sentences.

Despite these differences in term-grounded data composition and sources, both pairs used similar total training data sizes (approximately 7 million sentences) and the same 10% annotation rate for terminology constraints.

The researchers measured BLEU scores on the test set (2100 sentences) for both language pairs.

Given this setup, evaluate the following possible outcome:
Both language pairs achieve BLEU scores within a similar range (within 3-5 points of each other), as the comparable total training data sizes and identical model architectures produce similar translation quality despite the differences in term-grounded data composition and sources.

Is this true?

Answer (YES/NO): YES